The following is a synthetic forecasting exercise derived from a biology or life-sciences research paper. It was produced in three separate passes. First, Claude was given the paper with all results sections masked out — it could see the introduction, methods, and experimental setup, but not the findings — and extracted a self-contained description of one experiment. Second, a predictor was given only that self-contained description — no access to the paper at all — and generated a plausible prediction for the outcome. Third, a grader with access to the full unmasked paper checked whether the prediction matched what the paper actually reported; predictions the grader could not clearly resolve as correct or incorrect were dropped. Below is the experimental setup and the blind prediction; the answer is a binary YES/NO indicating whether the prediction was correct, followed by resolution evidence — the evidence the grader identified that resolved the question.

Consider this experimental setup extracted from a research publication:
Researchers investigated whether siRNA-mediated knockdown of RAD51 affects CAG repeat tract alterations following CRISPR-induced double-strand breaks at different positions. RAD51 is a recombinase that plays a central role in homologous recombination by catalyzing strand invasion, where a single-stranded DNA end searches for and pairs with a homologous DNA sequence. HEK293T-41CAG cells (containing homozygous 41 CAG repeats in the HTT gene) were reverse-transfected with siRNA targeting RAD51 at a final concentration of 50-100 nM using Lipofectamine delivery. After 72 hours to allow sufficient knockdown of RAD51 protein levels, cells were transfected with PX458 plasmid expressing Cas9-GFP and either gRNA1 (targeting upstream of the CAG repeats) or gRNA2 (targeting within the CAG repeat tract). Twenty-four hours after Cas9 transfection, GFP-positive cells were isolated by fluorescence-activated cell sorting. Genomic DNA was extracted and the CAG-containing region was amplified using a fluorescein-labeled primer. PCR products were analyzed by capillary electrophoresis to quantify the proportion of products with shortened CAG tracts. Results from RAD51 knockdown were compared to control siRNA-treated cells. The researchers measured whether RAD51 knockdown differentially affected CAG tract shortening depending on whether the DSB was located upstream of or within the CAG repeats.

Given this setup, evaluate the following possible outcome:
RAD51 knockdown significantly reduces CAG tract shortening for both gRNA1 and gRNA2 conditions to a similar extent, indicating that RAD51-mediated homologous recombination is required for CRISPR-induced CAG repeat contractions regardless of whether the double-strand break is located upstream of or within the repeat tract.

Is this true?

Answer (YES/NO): NO